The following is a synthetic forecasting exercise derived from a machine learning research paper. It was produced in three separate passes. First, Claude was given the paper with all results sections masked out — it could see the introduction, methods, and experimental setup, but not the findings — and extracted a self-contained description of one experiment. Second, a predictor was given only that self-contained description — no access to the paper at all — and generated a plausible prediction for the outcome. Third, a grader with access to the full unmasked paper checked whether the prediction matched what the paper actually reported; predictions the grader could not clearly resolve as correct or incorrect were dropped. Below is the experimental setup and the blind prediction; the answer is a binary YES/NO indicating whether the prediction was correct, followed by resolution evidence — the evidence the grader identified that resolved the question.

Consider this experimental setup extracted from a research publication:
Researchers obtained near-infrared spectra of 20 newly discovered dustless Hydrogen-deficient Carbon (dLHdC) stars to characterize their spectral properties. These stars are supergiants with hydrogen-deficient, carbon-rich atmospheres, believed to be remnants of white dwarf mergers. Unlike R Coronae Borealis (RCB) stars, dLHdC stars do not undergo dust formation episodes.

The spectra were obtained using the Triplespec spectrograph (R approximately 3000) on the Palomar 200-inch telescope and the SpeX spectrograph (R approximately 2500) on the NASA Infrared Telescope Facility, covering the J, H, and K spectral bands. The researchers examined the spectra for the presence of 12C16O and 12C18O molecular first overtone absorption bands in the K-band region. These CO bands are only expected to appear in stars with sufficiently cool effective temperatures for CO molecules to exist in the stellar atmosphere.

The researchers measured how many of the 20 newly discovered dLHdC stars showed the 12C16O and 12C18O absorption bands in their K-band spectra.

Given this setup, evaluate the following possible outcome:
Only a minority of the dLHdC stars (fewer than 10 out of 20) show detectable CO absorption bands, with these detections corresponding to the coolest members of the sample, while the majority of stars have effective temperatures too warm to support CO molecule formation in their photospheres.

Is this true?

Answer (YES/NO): YES